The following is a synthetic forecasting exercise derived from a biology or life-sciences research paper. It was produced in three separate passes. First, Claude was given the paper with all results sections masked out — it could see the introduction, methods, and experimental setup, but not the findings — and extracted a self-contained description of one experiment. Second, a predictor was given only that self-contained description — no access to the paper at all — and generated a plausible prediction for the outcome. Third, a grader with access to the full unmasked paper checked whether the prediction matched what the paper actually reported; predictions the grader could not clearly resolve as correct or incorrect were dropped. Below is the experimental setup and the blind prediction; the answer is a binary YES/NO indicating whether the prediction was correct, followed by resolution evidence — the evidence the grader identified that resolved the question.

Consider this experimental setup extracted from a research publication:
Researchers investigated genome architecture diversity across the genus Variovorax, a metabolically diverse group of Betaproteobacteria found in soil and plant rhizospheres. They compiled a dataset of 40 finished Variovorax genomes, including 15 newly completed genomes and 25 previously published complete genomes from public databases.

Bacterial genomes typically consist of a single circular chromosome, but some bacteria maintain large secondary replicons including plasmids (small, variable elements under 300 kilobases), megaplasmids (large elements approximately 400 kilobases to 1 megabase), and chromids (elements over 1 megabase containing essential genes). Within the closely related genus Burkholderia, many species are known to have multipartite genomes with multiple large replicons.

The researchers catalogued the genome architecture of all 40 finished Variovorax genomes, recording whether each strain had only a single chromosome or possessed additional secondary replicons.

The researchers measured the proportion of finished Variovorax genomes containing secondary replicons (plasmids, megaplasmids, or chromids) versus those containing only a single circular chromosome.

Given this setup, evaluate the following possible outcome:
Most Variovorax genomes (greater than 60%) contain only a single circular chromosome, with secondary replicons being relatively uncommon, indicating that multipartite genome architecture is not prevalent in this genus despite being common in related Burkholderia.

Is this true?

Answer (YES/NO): NO